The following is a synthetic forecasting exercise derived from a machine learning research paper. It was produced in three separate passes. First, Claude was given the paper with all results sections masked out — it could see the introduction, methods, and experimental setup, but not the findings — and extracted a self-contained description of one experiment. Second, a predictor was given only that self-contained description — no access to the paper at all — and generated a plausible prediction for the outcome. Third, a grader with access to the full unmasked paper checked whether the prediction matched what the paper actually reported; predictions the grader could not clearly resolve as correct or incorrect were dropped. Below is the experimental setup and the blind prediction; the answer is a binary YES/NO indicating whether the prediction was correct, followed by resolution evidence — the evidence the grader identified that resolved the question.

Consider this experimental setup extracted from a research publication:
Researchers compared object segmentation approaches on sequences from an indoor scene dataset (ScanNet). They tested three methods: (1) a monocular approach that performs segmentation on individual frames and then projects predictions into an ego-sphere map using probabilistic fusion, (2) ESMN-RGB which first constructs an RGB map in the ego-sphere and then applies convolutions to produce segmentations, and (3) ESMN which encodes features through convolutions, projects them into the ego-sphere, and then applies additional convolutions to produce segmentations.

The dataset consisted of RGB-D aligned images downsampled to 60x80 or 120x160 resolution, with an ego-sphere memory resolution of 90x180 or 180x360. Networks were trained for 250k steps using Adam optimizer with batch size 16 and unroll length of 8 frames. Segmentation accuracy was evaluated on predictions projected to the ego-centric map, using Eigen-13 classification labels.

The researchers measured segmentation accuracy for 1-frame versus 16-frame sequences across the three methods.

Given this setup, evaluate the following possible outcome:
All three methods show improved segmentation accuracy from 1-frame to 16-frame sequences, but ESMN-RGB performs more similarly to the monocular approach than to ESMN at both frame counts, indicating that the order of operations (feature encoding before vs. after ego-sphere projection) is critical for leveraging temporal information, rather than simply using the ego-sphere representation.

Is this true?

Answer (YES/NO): YES